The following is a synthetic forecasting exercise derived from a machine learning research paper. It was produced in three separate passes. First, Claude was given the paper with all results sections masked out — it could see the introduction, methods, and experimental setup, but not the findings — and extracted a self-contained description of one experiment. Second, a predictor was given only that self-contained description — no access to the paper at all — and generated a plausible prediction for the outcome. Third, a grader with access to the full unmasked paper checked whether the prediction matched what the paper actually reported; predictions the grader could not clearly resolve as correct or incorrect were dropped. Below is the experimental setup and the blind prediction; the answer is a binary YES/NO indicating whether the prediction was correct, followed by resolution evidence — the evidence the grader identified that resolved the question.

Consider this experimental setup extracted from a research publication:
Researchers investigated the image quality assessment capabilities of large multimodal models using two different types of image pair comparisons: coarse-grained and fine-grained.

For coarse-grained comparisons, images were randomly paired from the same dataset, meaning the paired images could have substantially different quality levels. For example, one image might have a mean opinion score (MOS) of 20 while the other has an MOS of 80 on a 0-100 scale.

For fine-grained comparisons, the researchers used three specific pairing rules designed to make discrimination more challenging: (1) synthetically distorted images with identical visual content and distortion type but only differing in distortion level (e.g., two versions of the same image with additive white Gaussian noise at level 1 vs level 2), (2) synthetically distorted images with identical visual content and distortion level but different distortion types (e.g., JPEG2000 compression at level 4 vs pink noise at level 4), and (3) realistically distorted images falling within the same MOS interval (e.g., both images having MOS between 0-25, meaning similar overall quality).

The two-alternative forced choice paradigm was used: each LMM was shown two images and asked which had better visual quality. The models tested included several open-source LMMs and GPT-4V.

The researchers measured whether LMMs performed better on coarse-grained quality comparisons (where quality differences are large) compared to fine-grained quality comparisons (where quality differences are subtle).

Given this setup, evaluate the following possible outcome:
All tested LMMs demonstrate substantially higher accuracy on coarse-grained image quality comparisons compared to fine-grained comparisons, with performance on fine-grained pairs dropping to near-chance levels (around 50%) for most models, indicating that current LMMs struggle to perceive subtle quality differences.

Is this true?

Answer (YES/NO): NO